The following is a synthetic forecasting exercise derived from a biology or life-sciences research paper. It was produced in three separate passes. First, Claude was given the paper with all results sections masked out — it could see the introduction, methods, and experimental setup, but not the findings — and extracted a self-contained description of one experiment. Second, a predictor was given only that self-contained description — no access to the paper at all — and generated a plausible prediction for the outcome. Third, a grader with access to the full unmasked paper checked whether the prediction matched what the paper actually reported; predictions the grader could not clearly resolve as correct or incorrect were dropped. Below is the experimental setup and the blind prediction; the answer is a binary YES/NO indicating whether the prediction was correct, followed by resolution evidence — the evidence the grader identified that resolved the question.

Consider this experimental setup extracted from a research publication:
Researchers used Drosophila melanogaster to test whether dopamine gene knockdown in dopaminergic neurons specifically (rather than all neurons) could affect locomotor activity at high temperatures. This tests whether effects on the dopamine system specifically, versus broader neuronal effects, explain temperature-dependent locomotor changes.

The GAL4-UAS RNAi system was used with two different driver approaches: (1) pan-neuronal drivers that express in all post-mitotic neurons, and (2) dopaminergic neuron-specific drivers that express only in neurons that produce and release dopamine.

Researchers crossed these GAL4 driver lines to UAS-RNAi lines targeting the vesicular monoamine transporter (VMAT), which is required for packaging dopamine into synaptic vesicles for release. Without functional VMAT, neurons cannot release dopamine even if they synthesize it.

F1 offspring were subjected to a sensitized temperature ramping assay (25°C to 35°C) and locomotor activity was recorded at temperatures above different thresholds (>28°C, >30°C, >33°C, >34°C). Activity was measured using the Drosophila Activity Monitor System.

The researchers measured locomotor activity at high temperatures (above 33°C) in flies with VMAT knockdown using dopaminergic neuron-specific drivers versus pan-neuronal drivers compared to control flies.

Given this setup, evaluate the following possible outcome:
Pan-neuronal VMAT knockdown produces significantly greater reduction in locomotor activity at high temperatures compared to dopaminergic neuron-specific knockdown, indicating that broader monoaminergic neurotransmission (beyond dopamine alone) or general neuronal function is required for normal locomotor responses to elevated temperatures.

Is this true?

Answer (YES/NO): NO